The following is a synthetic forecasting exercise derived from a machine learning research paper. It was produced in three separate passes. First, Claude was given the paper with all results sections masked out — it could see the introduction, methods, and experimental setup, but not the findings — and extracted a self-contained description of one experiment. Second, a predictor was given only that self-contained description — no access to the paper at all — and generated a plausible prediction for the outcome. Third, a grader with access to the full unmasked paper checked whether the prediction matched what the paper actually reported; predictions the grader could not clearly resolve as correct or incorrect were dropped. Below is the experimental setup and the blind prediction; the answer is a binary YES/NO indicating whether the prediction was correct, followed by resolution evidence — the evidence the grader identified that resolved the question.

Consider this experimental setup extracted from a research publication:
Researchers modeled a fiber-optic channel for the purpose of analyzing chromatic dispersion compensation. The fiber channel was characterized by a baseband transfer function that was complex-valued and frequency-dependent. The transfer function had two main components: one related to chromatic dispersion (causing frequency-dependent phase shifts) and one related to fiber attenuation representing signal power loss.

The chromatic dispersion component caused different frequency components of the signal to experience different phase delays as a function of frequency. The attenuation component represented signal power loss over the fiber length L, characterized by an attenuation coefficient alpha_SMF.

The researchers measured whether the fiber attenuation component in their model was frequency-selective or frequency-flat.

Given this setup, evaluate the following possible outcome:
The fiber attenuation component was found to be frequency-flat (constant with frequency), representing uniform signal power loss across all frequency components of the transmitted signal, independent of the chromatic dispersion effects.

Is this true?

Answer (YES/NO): YES